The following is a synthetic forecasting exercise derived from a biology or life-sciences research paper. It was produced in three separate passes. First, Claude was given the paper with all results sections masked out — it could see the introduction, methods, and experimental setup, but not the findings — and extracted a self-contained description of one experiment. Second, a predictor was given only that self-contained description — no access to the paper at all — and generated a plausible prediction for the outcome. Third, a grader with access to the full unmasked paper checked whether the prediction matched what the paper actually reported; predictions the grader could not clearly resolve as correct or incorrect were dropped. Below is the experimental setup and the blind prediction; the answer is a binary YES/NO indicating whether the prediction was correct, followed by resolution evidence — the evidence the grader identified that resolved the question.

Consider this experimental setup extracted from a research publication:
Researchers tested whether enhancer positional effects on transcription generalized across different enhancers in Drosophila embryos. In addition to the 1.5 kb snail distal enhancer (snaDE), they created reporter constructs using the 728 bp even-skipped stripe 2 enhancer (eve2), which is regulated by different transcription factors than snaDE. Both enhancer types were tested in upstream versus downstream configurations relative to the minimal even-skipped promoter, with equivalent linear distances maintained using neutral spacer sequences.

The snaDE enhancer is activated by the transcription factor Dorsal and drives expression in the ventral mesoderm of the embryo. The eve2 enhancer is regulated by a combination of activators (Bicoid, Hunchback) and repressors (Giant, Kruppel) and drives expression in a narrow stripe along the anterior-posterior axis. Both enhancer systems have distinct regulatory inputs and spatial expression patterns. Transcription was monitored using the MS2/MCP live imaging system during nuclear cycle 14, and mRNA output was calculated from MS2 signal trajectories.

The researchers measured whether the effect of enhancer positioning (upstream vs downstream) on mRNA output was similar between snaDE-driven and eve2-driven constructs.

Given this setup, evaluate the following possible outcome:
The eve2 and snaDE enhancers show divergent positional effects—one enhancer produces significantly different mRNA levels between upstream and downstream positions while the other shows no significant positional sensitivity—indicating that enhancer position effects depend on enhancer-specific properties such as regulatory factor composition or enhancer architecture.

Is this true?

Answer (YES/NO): NO